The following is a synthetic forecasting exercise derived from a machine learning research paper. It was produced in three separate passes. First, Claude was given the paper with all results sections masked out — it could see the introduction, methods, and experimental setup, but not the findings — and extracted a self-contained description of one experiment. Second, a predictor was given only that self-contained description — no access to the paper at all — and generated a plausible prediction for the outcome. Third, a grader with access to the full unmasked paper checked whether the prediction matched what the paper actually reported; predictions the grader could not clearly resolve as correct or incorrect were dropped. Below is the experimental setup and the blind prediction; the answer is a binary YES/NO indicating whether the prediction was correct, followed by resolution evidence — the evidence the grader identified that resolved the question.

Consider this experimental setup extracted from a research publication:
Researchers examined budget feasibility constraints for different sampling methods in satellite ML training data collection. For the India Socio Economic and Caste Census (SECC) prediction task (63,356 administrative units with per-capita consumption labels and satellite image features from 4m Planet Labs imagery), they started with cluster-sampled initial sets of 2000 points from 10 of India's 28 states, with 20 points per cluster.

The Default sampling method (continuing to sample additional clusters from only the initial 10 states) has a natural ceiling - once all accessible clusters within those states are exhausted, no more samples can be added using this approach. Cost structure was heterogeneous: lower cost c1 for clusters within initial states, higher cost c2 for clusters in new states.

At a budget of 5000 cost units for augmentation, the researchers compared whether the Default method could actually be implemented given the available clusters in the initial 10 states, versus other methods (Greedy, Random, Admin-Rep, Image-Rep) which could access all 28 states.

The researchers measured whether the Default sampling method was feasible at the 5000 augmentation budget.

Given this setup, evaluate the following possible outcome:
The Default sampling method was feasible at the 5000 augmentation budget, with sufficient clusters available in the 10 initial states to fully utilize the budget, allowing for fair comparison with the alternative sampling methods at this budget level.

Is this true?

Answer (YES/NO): NO